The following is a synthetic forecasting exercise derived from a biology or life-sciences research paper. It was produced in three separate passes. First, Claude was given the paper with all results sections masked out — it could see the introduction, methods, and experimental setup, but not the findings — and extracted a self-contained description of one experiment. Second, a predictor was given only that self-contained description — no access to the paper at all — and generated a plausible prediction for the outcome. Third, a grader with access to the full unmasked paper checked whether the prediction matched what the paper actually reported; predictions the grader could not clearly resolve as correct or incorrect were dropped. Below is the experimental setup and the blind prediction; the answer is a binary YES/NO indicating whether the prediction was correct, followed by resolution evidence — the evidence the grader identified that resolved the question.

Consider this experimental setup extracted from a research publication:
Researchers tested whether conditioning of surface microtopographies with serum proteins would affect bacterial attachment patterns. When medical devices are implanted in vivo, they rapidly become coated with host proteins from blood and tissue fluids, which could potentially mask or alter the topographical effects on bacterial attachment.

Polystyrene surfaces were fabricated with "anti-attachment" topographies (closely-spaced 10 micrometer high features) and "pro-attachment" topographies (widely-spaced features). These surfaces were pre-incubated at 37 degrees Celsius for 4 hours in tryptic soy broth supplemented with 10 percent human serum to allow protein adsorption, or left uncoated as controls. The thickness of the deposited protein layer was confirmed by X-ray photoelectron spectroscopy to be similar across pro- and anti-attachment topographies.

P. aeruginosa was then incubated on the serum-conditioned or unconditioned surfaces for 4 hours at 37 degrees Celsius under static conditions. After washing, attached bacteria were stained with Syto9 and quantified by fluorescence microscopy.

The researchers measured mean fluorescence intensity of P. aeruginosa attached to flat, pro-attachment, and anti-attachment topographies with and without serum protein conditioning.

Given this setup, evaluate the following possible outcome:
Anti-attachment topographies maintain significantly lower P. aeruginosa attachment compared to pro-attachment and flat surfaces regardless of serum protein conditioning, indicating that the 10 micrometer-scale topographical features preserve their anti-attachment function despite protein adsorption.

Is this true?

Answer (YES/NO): YES